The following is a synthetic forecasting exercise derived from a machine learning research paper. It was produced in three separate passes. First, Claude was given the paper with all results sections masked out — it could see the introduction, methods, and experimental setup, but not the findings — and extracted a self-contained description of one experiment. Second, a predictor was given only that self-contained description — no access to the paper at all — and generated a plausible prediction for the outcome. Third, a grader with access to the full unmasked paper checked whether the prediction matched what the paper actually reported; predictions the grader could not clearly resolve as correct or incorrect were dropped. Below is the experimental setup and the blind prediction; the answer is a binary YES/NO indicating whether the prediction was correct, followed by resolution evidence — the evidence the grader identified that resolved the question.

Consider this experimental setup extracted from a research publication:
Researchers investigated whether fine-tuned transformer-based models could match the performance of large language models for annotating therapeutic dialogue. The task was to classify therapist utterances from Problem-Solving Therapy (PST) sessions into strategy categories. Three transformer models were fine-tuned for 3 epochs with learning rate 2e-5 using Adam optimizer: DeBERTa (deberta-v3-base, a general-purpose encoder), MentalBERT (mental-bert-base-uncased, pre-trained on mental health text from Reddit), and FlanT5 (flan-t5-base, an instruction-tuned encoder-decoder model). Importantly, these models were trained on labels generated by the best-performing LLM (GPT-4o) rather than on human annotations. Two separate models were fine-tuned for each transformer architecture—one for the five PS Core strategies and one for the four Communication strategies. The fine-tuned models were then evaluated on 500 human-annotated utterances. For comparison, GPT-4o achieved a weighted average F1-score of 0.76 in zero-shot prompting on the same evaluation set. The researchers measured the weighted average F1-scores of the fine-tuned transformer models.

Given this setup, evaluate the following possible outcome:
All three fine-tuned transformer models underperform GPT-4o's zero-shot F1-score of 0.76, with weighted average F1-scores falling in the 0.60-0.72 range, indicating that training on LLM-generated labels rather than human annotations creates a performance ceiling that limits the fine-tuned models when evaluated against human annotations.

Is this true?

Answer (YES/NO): YES